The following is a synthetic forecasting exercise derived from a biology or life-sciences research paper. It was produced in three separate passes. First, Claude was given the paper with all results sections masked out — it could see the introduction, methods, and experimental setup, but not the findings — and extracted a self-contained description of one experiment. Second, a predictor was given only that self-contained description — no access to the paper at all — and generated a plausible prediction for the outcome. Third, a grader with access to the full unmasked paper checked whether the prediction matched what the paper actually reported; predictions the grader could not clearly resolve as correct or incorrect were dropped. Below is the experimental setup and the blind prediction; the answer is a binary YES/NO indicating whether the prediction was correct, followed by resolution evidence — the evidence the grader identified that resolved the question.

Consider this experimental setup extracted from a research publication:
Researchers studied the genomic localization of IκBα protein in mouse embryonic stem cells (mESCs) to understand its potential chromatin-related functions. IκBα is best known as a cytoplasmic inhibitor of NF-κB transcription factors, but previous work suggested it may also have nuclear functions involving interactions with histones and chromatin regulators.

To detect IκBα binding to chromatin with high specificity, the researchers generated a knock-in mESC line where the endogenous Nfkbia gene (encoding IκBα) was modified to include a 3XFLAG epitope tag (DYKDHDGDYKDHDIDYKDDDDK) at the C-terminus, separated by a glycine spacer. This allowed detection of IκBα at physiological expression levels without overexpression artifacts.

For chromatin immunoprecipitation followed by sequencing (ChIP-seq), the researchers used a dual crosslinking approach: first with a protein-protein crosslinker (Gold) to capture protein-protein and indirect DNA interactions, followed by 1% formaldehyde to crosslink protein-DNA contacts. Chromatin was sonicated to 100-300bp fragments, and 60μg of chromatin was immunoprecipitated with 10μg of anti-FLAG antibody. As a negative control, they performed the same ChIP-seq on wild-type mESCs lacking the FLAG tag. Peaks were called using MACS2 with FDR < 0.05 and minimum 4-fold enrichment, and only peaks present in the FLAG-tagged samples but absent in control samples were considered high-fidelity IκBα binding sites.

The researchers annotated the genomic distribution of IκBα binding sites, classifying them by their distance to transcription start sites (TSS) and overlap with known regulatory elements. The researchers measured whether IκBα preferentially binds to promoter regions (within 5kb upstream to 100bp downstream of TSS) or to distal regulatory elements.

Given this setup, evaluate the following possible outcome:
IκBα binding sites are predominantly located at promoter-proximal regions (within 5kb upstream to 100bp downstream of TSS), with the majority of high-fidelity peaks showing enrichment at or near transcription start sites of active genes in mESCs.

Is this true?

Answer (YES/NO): NO